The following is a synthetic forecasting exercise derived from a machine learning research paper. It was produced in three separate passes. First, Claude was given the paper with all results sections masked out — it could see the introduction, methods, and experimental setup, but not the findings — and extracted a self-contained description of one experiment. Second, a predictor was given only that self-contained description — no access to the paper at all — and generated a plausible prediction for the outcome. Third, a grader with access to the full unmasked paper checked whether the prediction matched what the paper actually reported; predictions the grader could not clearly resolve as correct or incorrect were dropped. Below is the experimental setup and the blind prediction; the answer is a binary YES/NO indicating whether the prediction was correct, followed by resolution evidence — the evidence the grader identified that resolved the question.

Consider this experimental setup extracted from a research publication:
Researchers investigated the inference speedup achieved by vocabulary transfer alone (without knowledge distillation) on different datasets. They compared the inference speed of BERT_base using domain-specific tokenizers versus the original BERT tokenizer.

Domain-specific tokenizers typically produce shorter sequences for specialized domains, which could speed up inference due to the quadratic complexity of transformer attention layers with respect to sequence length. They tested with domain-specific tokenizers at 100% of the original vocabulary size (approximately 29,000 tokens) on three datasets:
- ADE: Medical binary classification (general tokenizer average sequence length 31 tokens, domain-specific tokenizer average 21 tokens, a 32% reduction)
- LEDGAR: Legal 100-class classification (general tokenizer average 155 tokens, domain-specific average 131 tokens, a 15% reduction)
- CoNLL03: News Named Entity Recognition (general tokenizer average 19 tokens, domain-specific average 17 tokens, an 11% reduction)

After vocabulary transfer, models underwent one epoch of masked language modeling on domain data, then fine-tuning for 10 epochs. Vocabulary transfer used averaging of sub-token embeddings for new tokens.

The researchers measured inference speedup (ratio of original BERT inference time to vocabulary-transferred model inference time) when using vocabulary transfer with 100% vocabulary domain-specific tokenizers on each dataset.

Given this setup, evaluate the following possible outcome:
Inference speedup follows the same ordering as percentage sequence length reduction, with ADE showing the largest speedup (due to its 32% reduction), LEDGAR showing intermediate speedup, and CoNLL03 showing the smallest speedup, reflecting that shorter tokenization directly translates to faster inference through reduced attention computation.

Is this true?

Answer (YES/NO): YES